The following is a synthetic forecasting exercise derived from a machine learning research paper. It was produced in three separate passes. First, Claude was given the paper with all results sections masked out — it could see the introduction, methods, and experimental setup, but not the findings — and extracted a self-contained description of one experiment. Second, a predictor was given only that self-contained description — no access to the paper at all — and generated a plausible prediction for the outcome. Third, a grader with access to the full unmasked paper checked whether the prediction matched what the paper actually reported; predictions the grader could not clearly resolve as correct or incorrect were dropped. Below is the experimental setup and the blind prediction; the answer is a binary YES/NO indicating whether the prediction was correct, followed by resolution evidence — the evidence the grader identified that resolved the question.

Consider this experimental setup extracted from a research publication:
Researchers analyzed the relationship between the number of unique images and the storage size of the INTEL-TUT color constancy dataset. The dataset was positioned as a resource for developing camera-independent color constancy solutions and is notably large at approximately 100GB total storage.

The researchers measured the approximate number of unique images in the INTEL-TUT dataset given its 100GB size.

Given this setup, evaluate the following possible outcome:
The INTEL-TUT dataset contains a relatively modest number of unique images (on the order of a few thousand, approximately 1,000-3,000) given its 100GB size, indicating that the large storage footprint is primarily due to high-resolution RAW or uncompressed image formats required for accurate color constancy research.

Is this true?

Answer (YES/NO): YES